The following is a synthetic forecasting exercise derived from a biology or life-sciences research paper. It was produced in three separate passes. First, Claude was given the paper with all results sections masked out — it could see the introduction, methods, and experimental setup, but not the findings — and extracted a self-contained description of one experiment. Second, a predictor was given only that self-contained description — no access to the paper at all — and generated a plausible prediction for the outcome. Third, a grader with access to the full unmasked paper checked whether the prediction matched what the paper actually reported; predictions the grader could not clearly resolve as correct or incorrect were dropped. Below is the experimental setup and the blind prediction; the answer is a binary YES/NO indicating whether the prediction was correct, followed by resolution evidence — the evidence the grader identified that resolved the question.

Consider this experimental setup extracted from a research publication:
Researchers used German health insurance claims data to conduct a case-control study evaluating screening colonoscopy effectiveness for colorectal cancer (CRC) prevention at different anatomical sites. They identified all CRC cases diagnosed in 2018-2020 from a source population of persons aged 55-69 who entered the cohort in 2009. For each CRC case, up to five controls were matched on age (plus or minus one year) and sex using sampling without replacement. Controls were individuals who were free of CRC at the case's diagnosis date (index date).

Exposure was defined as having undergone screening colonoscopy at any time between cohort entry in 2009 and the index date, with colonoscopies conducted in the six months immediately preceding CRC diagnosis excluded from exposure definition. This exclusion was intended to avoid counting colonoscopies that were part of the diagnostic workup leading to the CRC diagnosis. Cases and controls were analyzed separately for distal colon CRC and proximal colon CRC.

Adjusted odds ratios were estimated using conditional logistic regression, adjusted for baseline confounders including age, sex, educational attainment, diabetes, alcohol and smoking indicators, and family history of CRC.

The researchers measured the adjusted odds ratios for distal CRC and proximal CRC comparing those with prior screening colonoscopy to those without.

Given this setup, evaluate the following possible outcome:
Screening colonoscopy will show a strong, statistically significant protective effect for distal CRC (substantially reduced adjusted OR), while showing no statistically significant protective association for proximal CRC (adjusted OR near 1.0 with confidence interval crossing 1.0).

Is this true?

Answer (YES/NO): NO